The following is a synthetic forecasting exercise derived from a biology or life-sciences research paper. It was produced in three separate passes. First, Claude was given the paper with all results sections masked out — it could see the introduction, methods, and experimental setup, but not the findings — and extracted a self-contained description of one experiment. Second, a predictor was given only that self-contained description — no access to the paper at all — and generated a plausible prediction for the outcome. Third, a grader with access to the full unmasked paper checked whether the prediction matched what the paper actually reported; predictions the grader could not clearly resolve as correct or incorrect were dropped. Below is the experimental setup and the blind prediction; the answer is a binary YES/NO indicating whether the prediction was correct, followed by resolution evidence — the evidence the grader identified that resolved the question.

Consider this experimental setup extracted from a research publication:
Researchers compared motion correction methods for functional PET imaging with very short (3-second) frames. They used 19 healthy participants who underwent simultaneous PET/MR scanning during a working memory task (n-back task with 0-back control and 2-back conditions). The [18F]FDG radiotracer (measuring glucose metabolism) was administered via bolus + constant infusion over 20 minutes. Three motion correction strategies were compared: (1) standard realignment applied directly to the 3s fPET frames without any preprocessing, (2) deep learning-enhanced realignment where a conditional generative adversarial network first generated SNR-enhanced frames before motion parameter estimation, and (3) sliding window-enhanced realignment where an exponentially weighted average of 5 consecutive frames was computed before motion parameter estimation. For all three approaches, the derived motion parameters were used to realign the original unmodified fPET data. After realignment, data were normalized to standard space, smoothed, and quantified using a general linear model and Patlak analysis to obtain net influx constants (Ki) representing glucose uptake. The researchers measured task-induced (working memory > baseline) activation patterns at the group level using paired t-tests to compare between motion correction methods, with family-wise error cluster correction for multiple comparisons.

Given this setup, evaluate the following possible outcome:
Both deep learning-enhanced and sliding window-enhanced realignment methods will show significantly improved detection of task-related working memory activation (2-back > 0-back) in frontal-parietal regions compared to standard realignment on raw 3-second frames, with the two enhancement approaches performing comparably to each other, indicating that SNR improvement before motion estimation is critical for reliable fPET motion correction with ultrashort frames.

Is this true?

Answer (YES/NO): NO